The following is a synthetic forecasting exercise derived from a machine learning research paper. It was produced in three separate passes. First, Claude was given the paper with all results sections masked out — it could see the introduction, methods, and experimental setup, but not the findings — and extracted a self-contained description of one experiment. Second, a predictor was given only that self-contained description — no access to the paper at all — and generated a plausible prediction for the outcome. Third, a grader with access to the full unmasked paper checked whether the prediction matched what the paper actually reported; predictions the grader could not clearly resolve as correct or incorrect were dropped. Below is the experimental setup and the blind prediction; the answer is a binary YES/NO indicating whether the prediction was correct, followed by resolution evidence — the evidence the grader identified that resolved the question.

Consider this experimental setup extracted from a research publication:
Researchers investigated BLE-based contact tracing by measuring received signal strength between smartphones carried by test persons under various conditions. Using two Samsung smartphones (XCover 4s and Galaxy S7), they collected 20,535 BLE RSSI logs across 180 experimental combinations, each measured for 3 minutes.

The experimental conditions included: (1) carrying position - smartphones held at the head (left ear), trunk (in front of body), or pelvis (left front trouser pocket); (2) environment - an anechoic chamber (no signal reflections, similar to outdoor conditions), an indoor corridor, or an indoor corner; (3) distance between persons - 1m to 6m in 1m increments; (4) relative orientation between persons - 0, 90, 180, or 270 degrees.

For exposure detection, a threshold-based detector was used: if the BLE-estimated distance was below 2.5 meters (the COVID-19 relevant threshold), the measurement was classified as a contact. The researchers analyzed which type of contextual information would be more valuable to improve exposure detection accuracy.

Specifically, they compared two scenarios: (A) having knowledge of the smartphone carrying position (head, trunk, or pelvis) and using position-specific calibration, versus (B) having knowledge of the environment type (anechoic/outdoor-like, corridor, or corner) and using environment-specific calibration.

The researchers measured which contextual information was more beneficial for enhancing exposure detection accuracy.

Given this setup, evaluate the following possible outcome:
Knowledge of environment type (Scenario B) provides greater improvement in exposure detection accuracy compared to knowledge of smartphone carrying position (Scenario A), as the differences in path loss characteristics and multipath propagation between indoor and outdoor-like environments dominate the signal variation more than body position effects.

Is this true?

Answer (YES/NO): NO